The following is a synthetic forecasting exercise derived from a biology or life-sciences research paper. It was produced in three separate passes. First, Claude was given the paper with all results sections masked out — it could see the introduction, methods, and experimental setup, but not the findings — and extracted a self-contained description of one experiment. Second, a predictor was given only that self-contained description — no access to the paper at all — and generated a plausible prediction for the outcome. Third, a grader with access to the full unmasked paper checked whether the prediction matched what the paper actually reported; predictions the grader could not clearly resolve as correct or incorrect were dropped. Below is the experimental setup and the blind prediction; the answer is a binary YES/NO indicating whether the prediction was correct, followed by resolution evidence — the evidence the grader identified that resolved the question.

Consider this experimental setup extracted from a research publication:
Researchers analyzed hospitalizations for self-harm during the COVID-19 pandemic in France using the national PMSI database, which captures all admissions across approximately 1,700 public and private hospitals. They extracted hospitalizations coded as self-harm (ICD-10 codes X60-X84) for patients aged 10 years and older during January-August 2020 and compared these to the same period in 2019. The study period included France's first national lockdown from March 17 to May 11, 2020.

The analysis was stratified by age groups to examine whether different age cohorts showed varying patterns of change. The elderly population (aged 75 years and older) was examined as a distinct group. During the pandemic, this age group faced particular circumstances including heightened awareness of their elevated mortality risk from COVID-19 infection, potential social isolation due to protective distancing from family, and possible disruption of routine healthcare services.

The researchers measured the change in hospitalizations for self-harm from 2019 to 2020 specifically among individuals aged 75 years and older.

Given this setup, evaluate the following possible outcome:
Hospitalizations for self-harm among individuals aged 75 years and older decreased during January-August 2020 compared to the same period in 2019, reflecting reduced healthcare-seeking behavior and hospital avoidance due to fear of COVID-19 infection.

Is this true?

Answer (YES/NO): NO